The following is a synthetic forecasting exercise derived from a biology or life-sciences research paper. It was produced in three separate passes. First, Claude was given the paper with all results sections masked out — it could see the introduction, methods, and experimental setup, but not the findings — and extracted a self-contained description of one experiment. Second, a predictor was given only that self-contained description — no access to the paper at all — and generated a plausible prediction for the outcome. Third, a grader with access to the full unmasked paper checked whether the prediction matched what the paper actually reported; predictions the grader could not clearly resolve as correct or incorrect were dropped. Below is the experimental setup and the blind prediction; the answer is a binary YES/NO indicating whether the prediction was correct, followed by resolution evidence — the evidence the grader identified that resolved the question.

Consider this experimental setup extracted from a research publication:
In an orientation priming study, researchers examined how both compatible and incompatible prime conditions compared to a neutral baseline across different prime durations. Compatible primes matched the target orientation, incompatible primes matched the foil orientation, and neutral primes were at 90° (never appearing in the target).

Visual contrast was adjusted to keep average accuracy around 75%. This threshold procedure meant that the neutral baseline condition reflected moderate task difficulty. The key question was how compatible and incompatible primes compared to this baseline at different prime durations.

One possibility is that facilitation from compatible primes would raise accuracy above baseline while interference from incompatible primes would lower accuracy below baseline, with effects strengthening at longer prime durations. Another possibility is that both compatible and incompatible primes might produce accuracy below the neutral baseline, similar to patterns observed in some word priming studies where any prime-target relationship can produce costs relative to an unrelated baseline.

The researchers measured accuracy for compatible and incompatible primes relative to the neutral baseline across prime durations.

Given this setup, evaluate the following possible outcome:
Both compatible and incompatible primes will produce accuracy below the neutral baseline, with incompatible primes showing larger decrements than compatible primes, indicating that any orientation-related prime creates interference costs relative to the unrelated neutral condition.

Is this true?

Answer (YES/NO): NO